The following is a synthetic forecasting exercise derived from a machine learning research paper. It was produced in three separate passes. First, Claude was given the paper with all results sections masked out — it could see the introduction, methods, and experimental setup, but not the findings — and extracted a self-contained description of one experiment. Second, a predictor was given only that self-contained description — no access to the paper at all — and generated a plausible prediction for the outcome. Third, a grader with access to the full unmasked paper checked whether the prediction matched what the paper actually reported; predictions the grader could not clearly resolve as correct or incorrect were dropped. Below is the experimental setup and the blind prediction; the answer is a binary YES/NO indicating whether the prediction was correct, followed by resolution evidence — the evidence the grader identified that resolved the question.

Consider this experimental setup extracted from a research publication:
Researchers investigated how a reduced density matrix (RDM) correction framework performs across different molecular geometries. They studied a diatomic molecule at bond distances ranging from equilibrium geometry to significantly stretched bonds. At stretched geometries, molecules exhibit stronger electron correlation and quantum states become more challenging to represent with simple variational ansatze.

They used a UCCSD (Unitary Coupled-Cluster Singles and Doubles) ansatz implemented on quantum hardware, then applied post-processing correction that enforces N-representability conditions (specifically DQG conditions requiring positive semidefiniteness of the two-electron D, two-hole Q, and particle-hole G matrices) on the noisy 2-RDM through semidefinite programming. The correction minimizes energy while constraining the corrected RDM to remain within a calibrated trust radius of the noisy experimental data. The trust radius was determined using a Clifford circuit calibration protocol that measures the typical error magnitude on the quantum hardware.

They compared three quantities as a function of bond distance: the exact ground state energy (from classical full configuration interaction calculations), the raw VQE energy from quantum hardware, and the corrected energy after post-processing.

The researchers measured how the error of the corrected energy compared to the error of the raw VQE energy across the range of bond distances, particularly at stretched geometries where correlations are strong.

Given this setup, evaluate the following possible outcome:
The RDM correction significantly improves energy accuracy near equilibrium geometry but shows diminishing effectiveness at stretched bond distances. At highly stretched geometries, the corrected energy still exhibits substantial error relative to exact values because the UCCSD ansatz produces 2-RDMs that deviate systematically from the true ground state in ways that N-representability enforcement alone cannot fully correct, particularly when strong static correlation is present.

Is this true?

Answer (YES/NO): NO